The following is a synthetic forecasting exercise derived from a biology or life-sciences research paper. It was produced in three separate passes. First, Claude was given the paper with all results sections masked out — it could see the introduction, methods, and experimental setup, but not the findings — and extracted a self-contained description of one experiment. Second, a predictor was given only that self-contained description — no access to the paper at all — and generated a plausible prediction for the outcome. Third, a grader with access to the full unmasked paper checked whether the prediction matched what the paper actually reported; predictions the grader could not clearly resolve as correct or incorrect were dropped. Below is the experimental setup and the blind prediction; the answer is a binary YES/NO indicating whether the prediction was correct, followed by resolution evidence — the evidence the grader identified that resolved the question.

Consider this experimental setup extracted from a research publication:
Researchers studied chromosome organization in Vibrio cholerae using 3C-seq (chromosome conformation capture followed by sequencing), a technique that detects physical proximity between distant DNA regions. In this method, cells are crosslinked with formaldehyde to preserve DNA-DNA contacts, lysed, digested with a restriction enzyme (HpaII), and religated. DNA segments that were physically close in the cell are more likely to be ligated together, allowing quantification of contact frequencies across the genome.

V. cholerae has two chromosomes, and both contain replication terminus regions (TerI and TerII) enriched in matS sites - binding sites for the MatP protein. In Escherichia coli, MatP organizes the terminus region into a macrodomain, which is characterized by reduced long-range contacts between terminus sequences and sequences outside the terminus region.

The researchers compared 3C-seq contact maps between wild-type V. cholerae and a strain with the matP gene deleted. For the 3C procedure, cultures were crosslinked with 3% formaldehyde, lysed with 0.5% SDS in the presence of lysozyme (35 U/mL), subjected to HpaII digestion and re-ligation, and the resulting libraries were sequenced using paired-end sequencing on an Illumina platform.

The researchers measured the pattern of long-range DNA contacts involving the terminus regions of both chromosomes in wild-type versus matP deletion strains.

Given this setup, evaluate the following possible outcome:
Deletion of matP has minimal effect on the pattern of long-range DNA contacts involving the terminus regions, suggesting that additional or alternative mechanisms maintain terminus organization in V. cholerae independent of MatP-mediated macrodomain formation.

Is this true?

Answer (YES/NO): NO